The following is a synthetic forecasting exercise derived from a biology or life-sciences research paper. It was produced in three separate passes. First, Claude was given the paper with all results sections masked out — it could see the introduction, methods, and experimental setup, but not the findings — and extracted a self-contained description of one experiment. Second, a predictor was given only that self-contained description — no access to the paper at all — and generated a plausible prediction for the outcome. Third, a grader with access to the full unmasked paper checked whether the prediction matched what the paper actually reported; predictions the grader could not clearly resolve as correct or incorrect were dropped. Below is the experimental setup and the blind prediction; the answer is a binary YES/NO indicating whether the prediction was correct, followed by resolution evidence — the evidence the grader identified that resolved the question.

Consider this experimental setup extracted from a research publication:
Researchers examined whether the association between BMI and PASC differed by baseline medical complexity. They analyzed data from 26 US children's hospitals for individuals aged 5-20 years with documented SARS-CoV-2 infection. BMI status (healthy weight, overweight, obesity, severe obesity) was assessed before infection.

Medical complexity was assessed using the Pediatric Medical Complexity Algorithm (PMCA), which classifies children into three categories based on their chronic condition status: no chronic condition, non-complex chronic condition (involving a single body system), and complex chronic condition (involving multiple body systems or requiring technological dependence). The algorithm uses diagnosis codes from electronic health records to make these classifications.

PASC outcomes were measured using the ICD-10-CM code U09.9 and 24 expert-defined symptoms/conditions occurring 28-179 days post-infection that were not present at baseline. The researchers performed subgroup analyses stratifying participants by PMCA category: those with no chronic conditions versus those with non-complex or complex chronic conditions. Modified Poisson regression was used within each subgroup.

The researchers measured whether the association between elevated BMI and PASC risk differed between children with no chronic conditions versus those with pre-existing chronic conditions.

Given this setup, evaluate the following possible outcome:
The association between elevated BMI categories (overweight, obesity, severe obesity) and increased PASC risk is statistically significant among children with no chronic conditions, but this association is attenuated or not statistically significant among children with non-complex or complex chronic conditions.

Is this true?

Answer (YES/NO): NO